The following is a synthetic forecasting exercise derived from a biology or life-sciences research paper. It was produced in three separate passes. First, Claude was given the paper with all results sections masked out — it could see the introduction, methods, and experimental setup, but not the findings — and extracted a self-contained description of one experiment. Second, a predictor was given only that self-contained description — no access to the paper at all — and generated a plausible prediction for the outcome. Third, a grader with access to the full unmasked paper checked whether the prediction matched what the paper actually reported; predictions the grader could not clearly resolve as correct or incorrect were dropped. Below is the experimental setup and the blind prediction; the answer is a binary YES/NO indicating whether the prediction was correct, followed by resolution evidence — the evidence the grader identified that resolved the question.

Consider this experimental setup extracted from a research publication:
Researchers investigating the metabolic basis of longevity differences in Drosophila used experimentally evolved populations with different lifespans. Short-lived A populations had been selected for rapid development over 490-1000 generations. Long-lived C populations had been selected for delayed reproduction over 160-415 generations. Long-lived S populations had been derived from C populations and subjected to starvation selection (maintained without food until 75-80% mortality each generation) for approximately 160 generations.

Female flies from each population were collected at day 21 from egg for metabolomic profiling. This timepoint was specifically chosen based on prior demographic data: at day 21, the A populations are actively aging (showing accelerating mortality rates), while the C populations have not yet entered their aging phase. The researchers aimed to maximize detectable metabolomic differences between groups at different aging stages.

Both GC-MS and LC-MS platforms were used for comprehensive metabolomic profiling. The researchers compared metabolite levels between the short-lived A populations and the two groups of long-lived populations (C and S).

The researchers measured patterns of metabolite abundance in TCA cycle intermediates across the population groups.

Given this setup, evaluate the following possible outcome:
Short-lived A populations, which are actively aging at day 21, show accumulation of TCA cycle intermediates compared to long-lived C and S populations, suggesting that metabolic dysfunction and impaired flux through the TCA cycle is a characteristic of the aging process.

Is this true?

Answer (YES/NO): NO